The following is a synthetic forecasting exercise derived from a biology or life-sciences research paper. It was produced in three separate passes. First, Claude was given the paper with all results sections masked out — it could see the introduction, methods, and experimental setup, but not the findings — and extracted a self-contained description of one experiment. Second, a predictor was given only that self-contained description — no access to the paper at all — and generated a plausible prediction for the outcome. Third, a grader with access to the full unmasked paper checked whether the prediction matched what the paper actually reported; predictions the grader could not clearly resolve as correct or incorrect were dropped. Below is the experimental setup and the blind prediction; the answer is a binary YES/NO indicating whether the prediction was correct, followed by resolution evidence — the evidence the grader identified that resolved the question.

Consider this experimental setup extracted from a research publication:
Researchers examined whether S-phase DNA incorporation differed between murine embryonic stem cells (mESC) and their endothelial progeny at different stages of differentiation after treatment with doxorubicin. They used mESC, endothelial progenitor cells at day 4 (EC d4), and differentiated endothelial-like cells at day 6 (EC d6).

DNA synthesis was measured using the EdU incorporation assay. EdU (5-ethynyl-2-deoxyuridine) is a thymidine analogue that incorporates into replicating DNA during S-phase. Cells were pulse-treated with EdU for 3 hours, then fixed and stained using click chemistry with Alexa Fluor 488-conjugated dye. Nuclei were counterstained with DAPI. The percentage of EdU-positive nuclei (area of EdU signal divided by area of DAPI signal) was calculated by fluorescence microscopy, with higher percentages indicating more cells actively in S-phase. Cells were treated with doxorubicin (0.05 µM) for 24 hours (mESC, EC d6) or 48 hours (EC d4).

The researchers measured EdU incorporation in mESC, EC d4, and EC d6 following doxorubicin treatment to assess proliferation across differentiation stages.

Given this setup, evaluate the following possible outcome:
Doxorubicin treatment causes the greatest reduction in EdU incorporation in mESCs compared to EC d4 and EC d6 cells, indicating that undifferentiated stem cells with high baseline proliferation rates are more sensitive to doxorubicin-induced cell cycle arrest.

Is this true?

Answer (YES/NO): YES